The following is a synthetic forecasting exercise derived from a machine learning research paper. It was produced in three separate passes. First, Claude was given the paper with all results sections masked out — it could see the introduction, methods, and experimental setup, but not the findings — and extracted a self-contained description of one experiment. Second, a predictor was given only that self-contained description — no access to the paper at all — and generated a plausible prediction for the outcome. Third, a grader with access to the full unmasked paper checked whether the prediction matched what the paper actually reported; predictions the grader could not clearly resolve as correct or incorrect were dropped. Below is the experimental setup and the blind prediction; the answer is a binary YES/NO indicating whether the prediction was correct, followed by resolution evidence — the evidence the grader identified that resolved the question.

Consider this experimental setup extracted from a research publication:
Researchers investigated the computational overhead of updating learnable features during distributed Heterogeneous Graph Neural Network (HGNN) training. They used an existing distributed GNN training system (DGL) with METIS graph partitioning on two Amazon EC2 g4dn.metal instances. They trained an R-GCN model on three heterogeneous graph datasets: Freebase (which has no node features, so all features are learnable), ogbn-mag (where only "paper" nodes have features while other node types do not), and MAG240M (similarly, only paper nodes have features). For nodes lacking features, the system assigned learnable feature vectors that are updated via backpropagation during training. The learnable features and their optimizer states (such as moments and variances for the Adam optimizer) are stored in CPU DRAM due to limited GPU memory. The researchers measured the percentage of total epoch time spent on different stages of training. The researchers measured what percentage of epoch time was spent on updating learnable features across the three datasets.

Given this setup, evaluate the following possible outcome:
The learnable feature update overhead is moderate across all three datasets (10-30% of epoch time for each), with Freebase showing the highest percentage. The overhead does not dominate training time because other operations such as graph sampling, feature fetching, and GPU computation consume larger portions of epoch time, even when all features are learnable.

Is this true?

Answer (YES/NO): NO